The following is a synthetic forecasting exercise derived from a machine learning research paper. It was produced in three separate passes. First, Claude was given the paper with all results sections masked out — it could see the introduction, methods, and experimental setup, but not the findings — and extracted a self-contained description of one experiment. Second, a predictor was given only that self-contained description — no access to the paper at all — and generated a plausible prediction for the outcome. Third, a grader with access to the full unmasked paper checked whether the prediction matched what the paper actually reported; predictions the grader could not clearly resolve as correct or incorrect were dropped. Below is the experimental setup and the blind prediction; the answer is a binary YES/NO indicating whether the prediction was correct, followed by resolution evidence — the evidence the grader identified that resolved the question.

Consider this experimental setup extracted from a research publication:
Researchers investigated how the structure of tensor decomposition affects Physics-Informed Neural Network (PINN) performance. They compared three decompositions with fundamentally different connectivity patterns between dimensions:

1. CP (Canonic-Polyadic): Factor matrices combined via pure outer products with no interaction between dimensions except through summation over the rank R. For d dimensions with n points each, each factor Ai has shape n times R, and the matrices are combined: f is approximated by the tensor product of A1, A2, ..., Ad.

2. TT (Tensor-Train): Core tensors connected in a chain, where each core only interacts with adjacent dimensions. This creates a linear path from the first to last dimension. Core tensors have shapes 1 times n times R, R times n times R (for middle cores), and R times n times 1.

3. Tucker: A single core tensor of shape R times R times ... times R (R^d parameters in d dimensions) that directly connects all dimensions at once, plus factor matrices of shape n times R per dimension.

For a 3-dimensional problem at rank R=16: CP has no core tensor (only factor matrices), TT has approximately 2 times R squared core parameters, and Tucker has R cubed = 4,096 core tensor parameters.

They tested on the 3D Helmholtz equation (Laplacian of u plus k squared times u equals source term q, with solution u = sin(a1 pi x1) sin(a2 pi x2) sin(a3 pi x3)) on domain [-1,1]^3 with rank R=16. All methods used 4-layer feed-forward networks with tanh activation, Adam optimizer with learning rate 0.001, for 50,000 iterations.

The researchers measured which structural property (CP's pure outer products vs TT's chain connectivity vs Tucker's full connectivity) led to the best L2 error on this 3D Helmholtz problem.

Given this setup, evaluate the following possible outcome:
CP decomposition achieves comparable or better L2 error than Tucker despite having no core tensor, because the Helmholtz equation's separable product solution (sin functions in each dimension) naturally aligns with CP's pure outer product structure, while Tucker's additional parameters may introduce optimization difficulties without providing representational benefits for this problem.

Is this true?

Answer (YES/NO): YES